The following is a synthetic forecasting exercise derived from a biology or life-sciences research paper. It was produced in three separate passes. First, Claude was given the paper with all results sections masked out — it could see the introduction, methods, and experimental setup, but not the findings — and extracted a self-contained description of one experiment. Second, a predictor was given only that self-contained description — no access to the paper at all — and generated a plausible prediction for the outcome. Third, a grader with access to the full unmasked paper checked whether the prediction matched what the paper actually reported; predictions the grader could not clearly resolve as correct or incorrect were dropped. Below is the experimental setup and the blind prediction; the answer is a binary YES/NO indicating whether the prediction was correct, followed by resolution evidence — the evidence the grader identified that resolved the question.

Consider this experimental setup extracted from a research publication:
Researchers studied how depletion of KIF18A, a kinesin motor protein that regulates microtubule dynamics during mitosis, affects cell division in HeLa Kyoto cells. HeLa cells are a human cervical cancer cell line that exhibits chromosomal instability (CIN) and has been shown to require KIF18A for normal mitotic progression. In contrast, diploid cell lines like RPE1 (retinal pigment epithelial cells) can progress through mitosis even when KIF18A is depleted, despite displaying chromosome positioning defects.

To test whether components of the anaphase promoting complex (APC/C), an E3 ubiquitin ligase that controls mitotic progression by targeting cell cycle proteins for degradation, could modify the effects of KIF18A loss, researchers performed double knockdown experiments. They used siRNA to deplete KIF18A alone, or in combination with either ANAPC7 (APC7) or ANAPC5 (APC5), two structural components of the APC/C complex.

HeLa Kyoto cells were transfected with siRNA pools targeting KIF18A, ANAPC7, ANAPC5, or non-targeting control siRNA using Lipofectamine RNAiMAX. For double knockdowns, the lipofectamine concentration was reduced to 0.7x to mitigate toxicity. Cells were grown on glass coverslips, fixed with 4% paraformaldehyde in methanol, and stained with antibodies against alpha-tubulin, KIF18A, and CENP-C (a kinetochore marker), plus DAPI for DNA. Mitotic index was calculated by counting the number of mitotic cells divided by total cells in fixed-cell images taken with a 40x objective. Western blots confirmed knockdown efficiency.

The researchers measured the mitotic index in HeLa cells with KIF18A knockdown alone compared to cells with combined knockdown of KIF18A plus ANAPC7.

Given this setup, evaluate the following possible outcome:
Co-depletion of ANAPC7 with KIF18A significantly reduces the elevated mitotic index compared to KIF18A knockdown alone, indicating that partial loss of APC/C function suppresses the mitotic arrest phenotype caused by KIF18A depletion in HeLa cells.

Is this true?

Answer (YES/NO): NO